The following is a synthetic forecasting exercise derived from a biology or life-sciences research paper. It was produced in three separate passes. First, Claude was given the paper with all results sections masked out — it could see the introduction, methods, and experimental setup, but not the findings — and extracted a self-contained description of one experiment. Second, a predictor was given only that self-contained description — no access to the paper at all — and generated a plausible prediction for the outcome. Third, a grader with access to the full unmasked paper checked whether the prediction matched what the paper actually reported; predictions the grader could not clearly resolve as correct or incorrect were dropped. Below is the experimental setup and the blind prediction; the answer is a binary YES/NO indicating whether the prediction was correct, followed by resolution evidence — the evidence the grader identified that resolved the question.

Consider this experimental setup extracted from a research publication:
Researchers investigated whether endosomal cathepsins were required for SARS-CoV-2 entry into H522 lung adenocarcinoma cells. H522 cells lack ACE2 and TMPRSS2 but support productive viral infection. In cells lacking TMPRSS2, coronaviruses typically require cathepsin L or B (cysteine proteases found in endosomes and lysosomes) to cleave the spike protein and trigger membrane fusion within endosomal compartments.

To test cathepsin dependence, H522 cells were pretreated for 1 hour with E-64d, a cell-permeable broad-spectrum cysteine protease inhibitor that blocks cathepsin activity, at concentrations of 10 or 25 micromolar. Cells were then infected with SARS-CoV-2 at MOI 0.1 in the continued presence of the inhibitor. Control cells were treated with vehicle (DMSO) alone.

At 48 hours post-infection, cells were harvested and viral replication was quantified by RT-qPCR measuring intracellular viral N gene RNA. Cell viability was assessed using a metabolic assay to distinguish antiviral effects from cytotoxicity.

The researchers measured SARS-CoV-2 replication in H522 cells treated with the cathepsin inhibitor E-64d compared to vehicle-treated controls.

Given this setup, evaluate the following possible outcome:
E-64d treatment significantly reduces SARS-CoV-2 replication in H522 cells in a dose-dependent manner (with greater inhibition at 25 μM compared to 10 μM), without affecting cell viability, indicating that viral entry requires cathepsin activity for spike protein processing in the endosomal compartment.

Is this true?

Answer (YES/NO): YES